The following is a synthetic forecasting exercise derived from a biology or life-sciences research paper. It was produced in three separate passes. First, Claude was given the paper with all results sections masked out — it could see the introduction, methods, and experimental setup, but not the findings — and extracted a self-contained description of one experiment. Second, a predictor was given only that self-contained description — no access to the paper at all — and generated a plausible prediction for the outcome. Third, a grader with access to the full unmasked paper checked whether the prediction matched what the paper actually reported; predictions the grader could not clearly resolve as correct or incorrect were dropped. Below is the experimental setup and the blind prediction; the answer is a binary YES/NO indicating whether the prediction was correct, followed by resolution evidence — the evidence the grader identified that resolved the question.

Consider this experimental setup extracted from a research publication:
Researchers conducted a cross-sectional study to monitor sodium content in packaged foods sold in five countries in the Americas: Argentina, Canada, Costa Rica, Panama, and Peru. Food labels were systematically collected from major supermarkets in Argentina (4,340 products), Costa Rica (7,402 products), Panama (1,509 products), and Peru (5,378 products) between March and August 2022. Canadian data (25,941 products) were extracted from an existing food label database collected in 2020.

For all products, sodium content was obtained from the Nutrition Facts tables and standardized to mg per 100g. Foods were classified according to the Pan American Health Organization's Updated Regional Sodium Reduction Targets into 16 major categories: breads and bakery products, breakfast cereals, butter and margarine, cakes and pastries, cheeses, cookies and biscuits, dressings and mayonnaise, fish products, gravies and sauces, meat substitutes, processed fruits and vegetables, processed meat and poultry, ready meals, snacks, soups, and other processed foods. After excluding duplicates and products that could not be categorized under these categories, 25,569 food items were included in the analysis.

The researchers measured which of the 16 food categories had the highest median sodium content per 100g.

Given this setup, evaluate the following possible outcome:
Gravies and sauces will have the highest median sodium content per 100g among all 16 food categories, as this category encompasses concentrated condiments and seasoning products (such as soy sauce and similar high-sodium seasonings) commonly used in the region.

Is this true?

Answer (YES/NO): NO